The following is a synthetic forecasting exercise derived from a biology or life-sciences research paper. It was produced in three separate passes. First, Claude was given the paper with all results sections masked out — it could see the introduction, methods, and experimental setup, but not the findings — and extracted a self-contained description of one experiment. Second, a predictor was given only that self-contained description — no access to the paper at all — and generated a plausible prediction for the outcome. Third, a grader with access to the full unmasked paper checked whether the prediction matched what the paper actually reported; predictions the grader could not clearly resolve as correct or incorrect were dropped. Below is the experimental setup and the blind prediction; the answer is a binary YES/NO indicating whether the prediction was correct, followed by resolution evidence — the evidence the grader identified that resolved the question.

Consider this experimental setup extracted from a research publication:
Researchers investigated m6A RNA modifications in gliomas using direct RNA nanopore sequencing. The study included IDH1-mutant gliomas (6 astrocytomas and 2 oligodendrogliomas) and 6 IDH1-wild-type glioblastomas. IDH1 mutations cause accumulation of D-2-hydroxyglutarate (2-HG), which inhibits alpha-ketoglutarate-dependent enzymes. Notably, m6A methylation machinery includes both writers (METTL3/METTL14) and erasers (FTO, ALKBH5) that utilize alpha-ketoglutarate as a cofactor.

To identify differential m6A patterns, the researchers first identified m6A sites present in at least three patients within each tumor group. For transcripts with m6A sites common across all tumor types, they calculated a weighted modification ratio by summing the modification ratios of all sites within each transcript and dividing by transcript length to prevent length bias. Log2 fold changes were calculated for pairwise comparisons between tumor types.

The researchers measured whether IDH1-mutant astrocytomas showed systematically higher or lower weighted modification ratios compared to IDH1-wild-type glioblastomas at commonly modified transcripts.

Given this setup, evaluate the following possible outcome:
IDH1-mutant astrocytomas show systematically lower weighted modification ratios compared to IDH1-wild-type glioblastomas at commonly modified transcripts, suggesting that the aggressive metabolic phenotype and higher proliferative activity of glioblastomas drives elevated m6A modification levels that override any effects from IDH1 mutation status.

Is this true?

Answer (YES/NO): NO